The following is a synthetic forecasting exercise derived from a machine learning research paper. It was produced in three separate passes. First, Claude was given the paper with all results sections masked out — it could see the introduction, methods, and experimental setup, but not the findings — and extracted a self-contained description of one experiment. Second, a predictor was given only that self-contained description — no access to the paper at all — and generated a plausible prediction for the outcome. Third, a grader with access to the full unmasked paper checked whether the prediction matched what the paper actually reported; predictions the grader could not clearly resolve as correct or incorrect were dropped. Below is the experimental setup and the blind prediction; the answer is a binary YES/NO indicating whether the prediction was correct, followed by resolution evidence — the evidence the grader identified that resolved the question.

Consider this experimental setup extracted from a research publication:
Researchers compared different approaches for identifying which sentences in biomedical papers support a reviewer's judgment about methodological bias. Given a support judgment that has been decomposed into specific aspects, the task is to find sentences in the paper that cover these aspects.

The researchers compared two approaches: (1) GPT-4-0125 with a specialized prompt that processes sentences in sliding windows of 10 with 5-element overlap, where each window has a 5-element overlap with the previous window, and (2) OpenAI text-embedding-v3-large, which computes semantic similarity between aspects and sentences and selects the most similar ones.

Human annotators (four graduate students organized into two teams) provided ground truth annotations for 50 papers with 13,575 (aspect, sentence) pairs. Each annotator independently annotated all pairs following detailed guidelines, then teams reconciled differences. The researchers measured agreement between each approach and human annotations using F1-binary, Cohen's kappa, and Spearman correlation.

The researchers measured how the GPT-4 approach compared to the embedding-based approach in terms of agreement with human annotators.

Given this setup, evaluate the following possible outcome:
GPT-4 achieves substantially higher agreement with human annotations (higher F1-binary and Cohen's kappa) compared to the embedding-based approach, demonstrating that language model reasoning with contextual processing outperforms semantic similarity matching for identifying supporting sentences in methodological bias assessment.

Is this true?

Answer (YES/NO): YES